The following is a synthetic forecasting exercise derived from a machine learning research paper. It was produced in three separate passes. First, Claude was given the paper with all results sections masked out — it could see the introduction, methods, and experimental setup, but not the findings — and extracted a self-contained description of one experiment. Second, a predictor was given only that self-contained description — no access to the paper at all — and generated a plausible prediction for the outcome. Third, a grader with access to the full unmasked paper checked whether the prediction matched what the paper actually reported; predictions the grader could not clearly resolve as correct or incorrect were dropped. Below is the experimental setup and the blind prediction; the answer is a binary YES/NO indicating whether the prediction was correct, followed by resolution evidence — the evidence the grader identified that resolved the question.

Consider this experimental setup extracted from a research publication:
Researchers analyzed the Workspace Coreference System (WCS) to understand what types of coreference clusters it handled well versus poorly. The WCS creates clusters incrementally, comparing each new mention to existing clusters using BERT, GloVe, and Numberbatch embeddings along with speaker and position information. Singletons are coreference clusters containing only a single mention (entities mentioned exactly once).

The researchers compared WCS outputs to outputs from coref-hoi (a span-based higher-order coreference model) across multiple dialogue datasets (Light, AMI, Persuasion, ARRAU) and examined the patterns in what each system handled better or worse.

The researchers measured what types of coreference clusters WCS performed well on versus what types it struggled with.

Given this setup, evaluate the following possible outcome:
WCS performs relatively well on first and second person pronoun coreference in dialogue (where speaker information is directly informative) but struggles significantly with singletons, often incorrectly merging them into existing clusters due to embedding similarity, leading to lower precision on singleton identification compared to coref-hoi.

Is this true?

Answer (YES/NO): NO